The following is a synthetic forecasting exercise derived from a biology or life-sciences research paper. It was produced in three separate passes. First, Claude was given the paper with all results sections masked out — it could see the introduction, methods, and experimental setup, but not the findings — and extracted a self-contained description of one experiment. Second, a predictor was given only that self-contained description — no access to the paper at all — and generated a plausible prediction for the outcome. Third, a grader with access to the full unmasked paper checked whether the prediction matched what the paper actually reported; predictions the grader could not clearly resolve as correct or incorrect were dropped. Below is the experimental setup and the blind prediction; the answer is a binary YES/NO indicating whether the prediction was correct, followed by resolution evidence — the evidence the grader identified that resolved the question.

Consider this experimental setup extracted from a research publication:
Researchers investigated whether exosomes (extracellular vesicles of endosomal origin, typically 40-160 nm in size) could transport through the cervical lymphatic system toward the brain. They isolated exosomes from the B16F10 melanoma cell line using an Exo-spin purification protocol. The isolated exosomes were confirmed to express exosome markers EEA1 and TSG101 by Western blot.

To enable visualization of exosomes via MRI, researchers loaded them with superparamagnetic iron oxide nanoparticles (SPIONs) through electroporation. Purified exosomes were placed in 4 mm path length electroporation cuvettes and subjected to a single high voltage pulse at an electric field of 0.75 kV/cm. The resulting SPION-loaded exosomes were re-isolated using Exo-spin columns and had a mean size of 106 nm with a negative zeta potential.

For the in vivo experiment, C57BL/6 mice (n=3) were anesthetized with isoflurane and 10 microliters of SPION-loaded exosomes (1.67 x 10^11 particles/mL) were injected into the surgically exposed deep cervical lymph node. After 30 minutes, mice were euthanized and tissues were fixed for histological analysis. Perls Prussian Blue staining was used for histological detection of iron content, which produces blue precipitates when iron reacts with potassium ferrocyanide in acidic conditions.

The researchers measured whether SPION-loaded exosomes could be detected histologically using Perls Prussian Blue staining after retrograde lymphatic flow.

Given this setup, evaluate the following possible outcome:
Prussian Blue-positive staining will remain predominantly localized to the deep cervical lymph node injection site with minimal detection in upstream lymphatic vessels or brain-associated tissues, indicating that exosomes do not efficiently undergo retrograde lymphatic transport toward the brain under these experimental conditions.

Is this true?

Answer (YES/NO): NO